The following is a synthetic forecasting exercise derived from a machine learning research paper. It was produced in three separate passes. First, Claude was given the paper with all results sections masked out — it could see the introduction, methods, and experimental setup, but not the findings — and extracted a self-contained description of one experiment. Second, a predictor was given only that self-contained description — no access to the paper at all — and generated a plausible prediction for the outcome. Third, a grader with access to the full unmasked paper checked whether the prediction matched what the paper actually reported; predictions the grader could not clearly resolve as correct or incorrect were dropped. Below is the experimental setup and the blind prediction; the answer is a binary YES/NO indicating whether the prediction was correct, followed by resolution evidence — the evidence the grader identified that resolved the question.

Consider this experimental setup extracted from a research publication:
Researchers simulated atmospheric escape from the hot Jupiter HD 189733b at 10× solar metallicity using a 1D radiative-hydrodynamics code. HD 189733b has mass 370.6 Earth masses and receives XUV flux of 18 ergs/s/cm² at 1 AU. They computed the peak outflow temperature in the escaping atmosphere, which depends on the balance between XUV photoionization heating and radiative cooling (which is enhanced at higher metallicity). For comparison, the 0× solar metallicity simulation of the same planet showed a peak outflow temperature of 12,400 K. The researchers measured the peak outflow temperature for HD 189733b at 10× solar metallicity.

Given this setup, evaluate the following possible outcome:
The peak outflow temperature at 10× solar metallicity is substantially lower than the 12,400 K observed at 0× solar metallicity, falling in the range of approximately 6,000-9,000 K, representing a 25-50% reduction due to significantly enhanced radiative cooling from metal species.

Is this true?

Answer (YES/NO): NO